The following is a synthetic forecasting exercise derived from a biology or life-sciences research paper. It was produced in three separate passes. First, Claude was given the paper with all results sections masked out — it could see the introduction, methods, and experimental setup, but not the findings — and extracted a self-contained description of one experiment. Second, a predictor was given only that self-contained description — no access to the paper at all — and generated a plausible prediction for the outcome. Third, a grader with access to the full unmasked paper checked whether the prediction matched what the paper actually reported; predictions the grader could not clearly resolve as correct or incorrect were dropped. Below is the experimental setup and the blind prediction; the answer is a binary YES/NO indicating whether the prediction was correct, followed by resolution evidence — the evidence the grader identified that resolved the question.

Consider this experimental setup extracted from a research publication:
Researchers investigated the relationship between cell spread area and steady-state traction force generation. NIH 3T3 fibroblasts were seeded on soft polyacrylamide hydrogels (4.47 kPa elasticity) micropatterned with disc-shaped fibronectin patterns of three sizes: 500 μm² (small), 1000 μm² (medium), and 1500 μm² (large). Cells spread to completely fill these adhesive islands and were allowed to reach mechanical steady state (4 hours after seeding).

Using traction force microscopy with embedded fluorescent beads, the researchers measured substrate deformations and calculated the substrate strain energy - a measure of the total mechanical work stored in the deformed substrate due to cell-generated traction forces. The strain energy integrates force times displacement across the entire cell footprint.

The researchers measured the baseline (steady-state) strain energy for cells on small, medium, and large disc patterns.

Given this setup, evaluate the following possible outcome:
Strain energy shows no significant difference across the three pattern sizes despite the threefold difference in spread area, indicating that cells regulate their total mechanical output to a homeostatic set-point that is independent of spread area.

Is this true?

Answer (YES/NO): NO